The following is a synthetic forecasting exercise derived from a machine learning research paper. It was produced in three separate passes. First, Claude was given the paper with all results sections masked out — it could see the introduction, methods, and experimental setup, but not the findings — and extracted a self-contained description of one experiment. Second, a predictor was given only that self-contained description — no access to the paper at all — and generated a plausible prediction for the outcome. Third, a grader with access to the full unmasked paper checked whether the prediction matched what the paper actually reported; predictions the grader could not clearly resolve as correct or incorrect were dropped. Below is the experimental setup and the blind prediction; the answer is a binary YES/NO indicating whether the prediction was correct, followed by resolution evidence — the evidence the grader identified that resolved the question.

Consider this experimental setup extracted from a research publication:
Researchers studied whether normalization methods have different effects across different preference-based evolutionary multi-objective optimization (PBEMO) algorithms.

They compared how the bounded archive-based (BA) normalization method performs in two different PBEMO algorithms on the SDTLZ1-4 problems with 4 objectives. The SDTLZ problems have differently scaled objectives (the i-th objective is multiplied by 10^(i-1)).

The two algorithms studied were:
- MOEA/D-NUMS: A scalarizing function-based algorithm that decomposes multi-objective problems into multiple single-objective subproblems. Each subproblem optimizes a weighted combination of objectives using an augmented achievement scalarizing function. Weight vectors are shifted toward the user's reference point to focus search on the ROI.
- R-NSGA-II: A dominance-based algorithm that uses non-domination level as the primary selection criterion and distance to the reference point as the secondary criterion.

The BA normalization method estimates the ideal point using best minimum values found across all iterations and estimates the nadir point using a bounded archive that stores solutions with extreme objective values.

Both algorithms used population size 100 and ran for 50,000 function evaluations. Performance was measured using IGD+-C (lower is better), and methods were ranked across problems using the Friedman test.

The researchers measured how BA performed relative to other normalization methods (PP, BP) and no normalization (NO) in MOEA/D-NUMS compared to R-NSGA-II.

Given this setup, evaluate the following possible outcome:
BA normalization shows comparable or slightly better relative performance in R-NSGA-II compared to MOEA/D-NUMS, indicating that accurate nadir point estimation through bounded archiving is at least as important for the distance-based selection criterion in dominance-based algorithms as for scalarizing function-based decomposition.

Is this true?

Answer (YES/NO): NO